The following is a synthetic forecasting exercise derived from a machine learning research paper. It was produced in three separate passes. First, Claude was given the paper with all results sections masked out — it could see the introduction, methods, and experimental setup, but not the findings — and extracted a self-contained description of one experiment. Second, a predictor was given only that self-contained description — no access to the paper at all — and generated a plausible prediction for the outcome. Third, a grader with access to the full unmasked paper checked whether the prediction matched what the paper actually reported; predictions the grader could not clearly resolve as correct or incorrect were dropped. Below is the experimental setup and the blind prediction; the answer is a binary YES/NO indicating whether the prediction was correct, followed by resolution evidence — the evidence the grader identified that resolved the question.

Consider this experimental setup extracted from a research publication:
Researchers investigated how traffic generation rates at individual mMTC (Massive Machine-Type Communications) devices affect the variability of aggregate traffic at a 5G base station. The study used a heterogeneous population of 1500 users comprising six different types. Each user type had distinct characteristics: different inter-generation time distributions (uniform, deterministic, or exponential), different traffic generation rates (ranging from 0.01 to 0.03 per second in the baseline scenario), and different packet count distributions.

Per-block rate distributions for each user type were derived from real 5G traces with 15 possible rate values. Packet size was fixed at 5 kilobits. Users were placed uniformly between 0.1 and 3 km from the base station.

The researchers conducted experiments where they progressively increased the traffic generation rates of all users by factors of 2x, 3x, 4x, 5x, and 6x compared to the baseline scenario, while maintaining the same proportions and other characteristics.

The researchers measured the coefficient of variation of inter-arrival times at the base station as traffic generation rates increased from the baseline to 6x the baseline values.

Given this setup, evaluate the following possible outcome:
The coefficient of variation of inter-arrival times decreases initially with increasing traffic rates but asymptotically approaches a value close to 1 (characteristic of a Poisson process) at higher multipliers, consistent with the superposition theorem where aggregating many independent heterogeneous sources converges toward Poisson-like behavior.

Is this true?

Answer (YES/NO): NO